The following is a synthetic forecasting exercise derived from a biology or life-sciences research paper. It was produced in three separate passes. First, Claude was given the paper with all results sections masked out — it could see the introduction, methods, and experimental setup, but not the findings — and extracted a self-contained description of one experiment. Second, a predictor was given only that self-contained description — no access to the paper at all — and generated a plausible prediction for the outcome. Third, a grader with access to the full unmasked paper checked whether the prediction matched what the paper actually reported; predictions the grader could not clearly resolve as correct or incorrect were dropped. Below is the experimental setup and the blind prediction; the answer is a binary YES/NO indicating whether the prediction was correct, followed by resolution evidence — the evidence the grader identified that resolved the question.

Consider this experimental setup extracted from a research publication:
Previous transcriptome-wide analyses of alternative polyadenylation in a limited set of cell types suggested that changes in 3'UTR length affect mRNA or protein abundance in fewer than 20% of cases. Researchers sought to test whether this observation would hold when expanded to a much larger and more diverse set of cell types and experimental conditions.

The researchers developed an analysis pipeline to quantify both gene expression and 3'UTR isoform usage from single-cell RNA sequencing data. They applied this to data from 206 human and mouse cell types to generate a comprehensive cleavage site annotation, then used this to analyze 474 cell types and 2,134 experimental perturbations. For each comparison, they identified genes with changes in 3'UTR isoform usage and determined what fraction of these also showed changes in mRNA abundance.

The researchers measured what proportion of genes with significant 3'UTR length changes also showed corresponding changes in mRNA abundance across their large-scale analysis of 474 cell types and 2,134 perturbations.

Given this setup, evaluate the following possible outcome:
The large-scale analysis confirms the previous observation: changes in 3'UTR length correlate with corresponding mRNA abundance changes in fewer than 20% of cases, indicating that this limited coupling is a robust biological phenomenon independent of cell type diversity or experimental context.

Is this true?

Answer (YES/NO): YES